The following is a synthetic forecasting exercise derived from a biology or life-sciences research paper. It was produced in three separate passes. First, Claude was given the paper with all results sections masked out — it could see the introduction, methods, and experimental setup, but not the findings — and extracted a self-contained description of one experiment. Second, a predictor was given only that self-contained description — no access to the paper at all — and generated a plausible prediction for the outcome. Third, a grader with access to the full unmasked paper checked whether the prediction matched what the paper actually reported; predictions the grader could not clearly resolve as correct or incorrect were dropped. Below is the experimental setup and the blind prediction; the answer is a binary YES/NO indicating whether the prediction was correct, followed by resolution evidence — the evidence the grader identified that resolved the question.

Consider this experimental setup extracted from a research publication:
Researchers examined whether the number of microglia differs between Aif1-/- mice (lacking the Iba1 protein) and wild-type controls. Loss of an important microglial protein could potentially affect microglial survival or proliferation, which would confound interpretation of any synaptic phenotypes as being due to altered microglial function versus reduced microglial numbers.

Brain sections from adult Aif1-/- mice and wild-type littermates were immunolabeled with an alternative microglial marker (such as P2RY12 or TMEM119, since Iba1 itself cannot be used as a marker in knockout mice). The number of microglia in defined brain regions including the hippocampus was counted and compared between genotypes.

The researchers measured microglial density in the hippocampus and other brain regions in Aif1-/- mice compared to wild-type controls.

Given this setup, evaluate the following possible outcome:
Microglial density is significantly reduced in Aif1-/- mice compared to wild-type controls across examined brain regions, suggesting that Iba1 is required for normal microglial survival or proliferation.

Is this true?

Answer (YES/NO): NO